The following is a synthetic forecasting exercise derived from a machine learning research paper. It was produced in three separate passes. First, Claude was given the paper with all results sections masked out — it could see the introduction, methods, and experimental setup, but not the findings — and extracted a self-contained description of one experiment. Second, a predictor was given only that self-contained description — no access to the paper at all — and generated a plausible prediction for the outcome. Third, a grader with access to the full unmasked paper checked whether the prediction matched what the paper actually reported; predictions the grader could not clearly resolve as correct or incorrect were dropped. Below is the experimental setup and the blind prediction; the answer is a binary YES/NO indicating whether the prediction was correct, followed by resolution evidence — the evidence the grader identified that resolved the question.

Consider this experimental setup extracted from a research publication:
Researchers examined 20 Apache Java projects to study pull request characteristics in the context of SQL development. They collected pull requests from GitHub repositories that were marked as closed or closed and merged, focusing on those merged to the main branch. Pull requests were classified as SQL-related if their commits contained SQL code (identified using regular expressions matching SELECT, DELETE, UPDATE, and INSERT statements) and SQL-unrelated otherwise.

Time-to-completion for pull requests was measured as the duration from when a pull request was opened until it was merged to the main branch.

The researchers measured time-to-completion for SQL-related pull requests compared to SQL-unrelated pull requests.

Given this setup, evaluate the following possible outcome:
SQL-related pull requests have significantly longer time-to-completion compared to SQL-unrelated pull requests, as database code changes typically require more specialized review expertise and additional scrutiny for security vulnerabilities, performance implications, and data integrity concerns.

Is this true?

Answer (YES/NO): NO